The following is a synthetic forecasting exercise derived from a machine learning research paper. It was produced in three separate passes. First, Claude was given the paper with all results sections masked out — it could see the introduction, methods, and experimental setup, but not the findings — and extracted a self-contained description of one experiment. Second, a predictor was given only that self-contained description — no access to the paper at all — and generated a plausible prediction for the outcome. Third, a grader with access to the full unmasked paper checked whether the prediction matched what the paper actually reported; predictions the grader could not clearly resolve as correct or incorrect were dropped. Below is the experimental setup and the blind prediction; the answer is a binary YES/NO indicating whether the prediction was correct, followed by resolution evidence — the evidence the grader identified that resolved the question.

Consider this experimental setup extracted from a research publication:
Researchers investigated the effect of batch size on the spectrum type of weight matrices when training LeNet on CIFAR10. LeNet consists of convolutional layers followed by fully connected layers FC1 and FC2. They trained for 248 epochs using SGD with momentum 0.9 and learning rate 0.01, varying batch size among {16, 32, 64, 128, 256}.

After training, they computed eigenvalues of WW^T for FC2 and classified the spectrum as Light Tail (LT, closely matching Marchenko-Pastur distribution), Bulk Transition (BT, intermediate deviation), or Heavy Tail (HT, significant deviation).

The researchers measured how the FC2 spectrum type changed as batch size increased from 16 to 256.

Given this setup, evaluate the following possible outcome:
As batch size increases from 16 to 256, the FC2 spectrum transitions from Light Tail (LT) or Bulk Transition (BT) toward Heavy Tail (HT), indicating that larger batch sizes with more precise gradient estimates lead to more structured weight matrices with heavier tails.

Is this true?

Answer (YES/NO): NO